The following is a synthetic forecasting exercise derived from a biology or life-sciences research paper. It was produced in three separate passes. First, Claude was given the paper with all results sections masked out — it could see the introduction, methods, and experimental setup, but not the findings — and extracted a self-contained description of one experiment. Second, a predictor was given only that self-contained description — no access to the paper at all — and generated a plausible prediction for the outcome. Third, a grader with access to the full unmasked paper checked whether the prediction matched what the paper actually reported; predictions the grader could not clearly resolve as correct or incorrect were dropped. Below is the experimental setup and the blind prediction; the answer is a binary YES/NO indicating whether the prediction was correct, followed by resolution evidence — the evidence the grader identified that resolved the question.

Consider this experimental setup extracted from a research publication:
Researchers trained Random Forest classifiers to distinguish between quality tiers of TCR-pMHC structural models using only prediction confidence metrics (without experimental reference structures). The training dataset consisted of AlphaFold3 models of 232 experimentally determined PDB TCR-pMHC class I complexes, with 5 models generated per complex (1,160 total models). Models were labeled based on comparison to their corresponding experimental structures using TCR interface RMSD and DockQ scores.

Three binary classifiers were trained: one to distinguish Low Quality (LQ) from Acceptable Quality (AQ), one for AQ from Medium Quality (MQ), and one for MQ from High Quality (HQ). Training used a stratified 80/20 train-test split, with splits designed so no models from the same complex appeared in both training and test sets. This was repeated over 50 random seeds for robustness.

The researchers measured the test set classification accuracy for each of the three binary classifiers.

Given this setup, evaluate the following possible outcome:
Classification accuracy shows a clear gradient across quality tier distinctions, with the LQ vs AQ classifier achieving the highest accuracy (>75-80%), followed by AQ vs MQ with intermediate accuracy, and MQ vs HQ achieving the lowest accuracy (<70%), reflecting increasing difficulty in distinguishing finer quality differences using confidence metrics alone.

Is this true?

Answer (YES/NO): NO